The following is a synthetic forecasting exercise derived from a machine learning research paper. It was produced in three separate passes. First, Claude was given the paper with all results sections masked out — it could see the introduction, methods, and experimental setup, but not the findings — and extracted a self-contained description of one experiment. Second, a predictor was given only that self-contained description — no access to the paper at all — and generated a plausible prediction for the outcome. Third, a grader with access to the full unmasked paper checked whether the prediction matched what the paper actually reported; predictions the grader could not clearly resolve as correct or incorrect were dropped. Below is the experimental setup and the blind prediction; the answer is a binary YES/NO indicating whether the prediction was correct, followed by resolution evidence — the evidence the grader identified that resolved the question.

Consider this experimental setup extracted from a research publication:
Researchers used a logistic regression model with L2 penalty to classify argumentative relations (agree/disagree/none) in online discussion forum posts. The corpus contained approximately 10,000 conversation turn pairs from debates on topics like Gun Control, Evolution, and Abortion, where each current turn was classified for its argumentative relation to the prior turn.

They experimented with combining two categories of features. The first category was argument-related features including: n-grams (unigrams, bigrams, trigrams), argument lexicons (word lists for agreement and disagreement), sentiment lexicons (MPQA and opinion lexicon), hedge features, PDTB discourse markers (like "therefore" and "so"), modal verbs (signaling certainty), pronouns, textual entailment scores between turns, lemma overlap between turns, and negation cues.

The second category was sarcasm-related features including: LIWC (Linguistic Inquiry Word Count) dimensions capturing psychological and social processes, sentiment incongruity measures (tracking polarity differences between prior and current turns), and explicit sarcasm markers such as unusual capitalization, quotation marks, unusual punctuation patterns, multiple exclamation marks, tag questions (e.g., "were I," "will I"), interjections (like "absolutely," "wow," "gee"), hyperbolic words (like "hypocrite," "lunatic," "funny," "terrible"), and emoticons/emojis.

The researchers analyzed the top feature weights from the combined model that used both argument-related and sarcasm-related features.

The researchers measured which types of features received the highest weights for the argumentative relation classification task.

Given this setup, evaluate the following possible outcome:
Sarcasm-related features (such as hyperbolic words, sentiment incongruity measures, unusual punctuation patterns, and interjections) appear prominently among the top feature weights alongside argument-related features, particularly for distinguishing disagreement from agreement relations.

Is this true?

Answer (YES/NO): YES